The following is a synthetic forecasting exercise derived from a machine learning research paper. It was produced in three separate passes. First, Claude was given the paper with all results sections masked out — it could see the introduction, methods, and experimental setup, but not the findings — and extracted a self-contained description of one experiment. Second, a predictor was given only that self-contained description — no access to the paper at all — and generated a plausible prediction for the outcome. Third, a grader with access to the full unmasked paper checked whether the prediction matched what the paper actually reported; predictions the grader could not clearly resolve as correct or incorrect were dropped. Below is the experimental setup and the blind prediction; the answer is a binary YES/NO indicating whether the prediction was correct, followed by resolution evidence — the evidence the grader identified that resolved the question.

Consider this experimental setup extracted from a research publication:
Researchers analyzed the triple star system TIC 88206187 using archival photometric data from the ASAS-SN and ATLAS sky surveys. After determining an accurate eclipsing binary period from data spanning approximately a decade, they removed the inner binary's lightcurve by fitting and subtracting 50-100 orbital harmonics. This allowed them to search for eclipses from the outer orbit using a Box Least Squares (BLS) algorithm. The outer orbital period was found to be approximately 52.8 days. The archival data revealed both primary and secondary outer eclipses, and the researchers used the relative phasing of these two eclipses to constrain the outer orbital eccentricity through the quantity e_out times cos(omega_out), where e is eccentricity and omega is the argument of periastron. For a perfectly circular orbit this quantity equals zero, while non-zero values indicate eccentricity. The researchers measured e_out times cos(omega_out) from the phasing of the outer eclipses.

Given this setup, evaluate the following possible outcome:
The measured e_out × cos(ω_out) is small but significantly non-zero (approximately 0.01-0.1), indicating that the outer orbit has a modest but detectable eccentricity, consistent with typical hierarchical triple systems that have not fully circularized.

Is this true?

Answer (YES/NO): NO